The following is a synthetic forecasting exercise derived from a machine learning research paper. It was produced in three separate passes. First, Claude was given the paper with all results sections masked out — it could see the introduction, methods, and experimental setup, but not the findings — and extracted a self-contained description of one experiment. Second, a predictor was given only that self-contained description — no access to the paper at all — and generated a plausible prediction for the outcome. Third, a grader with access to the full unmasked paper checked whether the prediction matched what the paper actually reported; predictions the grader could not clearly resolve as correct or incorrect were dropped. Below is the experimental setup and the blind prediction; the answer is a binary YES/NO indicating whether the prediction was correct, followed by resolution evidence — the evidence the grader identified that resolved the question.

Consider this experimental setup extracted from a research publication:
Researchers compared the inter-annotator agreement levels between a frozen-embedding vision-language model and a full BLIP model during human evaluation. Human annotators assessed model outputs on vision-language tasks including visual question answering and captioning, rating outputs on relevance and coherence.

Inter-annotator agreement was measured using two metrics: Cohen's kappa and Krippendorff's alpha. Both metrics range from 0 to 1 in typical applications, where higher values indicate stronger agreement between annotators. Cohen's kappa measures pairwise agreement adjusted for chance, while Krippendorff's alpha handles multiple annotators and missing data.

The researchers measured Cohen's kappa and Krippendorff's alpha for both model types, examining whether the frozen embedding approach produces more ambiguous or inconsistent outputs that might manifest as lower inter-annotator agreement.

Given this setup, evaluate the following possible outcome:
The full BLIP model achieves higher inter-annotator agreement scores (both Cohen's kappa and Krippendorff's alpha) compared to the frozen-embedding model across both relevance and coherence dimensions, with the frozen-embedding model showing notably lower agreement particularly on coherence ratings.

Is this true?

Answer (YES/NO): NO